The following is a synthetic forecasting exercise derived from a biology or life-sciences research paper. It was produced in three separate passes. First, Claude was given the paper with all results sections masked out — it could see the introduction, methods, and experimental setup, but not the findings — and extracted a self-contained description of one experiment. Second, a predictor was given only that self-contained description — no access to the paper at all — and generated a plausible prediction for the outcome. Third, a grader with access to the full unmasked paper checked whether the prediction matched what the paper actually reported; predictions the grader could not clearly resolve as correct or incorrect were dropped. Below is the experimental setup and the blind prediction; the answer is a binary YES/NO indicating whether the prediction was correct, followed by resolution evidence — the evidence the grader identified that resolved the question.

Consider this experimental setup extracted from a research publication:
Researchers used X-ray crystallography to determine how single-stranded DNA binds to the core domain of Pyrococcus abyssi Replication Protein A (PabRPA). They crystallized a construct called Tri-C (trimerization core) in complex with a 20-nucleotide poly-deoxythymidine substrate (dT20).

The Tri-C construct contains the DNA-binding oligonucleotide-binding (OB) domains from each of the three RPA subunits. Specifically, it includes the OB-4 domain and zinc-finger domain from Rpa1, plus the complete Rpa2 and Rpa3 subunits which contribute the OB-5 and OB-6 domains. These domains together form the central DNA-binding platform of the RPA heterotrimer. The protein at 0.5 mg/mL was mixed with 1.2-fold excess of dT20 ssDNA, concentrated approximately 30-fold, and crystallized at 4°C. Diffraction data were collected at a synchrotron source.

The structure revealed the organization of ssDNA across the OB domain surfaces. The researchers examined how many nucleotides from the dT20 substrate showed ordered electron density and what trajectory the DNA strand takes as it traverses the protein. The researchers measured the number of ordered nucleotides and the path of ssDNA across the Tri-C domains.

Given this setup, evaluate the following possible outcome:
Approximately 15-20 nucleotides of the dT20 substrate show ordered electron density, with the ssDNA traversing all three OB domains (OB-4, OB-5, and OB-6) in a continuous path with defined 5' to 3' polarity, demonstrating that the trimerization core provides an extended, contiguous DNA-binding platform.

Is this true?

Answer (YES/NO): NO